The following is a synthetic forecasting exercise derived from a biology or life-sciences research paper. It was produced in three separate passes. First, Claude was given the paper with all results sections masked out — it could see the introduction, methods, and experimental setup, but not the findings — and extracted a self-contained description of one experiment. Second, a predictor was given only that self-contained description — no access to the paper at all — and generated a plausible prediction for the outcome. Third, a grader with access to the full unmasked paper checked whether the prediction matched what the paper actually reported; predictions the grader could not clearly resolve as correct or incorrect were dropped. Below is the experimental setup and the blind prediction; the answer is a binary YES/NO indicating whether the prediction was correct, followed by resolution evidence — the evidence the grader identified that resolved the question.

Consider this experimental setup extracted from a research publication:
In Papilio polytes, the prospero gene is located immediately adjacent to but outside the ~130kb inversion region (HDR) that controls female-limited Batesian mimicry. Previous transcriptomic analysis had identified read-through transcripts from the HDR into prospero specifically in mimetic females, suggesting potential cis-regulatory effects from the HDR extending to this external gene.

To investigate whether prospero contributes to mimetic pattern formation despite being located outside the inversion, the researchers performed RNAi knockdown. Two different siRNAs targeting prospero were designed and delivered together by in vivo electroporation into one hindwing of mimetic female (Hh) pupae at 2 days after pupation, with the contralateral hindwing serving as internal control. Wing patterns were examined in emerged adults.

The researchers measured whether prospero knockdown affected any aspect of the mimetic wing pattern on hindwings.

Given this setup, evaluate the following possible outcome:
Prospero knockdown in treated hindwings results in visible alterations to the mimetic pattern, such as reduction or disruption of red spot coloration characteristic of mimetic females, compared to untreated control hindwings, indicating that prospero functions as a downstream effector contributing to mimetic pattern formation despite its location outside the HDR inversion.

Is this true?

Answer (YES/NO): NO